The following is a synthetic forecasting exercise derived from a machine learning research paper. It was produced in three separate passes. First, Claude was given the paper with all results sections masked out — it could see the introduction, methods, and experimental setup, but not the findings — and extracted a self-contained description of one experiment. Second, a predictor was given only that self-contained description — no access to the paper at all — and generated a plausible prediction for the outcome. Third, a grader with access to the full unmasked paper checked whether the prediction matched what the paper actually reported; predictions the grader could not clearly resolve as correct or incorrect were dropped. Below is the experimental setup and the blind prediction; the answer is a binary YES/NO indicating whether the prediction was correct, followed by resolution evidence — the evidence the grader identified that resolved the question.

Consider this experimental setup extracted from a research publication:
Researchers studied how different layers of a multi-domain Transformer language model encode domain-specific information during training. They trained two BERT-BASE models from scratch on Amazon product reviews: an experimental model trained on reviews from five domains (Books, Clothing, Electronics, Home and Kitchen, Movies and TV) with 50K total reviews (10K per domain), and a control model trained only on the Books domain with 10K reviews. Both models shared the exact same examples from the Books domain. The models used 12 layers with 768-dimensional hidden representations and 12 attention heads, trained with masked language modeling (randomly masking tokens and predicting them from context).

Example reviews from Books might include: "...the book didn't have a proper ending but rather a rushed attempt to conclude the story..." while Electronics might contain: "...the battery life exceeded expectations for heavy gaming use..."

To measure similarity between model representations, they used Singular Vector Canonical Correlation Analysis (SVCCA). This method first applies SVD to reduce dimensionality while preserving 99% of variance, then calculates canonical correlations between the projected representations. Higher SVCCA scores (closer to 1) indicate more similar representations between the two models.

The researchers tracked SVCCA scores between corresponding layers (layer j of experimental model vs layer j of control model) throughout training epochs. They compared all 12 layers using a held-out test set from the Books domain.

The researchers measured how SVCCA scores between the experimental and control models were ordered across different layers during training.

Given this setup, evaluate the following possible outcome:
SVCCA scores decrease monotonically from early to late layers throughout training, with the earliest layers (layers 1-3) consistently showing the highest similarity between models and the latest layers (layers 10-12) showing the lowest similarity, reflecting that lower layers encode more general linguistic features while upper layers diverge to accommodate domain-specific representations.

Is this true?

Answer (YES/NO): NO